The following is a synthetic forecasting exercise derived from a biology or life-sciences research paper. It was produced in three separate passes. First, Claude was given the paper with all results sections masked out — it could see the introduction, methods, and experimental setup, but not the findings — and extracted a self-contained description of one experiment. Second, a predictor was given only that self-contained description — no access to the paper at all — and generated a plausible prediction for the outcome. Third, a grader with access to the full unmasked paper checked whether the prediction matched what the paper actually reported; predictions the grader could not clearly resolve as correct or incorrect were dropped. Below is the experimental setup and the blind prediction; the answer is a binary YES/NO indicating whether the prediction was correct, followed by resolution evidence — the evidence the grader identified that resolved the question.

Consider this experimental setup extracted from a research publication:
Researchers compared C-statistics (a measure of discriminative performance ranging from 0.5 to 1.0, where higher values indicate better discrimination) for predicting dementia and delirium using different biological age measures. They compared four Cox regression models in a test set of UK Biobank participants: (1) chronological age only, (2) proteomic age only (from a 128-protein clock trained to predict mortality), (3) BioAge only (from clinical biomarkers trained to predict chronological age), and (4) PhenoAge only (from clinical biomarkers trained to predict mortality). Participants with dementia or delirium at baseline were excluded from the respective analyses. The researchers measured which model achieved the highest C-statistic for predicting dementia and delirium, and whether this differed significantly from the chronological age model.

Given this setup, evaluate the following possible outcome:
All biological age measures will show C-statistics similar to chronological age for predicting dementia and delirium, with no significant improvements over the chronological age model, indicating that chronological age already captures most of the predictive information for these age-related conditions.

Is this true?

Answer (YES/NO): YES